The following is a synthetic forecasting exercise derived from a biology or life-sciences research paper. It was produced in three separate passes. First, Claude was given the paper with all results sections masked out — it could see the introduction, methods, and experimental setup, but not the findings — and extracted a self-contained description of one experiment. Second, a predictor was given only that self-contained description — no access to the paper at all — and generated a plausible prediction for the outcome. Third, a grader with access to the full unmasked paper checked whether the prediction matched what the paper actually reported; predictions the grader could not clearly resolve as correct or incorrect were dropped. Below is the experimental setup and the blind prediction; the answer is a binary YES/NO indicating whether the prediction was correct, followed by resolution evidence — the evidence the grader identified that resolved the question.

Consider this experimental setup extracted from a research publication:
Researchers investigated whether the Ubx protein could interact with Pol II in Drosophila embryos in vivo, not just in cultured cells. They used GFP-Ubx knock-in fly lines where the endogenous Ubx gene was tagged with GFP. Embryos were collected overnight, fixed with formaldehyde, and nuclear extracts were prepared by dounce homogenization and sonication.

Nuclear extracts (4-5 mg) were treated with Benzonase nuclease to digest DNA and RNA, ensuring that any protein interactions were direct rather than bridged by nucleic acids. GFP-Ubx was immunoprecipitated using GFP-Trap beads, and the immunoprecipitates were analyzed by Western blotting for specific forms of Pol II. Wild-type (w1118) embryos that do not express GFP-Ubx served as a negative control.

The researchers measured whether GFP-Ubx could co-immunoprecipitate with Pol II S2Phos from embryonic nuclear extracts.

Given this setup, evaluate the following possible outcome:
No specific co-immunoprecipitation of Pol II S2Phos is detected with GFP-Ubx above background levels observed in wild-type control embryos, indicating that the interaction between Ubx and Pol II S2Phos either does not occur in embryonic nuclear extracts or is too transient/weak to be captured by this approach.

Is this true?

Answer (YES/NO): NO